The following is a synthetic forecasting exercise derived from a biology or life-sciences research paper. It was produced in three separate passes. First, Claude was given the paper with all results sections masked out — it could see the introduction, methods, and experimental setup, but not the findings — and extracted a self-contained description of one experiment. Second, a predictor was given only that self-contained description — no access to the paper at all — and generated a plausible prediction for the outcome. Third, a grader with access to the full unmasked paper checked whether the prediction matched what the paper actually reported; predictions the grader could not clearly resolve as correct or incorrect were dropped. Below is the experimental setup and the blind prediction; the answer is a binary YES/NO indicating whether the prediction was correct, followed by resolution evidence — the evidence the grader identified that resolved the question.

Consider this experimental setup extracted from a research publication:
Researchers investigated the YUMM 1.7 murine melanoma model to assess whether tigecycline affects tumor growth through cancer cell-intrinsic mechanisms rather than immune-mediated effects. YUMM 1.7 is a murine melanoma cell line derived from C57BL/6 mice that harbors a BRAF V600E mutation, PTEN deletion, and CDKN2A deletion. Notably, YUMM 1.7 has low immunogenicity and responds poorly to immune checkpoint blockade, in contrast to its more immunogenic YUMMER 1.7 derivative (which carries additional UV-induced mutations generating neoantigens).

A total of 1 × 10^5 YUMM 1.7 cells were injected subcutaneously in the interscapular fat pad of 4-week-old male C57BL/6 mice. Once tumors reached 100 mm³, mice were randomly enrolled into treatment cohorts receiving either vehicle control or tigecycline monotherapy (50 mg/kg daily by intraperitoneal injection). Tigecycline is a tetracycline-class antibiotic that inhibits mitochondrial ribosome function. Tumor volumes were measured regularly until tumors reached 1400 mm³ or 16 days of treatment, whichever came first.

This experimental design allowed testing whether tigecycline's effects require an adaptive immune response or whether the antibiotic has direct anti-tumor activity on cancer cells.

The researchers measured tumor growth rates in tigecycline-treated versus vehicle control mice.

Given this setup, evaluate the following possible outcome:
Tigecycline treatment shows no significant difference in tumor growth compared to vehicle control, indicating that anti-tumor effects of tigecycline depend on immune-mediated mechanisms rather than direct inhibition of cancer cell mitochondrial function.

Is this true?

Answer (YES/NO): NO